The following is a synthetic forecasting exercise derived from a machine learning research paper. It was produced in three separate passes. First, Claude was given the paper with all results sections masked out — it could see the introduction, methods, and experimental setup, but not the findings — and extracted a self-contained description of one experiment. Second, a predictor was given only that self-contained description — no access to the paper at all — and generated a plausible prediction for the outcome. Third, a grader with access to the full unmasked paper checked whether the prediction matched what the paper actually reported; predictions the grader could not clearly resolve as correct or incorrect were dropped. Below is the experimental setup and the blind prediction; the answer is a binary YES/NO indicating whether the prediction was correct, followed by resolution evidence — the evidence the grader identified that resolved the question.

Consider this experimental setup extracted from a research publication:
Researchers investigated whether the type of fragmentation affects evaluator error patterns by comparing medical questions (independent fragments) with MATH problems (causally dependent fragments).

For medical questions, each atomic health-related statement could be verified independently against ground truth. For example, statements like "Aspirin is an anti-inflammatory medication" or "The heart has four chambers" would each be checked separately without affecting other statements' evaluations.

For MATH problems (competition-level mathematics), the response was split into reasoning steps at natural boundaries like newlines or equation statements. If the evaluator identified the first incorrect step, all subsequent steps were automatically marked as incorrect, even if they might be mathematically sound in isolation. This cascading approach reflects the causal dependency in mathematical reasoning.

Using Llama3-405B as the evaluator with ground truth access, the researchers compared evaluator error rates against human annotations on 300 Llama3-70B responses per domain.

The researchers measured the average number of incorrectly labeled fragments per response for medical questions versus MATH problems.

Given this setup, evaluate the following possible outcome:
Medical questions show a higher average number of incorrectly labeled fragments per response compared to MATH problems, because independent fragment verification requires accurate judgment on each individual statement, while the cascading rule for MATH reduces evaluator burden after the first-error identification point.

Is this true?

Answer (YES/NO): NO